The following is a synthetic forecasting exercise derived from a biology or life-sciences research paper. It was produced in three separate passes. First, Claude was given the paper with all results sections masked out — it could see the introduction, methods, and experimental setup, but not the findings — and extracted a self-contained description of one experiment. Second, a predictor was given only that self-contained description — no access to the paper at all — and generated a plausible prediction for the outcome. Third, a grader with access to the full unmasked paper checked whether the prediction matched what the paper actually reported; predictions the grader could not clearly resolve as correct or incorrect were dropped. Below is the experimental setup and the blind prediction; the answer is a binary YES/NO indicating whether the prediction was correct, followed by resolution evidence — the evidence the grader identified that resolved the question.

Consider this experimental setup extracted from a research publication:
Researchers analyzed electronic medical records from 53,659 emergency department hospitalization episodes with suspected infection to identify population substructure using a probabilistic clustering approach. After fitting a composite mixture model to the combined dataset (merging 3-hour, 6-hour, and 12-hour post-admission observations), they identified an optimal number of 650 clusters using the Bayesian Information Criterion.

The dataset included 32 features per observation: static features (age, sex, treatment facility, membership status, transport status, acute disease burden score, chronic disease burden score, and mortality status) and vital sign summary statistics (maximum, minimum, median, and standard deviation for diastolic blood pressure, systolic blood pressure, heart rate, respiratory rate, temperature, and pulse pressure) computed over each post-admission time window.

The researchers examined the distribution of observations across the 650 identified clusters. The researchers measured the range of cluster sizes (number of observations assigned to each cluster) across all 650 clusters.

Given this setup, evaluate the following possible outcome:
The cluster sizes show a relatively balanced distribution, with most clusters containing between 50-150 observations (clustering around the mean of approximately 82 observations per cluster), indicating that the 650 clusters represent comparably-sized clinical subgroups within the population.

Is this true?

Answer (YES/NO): NO